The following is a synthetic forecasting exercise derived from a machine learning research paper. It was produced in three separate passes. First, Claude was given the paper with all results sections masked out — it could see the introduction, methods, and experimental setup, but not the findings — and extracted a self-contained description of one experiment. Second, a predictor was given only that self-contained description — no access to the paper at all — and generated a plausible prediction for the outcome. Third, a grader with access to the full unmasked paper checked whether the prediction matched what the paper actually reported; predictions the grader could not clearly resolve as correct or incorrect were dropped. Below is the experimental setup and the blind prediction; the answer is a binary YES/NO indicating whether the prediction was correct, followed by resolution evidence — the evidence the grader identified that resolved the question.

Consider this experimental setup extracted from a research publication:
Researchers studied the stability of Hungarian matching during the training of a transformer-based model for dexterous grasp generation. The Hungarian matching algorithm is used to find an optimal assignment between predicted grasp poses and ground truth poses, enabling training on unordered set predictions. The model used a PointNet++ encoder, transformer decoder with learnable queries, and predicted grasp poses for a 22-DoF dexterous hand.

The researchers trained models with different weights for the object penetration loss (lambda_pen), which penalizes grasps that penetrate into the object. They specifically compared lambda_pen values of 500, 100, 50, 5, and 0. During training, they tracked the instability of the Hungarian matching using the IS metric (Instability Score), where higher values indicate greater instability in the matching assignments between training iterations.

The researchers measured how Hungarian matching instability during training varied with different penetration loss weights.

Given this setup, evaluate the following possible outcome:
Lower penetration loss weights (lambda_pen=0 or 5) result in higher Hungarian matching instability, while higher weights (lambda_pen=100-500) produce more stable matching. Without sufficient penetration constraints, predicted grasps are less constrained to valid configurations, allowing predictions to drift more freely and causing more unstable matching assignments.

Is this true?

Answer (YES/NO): NO